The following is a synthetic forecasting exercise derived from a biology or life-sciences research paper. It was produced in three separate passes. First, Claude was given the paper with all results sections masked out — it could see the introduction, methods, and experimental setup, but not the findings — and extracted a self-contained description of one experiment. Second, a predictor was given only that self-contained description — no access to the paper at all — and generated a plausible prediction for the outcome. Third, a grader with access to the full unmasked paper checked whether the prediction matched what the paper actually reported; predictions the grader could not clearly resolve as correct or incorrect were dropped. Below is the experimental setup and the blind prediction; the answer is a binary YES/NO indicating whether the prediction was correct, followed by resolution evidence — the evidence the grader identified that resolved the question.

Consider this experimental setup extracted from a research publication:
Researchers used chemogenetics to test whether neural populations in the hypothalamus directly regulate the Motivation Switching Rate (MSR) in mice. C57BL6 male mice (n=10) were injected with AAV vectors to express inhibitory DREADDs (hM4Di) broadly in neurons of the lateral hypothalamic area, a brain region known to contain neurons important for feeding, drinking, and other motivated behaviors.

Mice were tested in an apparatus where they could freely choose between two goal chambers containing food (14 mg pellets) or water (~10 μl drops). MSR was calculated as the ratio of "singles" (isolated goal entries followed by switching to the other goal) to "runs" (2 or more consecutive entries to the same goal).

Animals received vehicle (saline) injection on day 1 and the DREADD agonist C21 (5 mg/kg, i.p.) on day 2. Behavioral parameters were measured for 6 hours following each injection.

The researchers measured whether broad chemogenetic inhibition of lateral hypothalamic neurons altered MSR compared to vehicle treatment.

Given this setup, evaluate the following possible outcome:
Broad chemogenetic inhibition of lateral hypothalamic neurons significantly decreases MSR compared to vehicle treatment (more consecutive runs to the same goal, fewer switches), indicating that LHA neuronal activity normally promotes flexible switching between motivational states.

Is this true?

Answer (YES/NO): NO